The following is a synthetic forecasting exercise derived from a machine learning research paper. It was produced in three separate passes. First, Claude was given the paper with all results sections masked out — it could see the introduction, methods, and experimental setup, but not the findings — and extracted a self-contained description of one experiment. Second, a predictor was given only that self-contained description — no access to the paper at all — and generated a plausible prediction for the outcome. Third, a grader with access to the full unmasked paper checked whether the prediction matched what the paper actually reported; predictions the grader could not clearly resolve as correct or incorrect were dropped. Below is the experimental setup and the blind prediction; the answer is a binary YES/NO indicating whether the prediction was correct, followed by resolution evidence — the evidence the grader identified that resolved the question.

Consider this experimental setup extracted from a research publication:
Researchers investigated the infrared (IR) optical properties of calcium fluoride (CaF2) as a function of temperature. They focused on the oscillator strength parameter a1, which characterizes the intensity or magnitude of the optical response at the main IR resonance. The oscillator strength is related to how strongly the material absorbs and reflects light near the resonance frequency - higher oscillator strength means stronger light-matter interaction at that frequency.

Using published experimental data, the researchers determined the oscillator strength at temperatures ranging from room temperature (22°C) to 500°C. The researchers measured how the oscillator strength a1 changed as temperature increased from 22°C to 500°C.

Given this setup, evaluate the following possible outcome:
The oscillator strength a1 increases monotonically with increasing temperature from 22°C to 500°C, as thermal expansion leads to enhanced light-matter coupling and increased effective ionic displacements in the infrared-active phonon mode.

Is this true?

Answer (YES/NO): YES